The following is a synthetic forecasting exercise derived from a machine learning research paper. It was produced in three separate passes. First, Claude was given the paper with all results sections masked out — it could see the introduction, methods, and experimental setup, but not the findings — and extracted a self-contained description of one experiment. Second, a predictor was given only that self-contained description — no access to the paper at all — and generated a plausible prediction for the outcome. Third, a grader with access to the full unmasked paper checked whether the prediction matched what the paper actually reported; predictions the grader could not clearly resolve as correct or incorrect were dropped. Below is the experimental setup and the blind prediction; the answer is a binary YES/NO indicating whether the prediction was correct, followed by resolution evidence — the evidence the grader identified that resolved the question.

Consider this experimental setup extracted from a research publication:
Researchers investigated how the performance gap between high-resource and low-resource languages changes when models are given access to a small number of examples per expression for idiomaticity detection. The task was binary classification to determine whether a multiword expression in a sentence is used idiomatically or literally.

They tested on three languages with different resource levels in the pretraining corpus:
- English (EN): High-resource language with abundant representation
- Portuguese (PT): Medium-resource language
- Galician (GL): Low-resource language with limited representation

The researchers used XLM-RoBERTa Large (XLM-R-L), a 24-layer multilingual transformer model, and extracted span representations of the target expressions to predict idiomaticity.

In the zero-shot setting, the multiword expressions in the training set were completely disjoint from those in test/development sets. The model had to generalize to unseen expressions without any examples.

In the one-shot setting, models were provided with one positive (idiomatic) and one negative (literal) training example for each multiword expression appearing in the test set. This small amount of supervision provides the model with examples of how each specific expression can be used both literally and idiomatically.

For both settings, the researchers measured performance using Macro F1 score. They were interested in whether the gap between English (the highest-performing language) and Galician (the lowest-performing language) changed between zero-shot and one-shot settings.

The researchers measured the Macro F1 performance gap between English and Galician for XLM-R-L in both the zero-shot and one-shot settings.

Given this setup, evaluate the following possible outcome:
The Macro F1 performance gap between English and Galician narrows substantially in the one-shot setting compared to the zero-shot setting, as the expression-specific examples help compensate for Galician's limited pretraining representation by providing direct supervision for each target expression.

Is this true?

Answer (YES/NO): YES